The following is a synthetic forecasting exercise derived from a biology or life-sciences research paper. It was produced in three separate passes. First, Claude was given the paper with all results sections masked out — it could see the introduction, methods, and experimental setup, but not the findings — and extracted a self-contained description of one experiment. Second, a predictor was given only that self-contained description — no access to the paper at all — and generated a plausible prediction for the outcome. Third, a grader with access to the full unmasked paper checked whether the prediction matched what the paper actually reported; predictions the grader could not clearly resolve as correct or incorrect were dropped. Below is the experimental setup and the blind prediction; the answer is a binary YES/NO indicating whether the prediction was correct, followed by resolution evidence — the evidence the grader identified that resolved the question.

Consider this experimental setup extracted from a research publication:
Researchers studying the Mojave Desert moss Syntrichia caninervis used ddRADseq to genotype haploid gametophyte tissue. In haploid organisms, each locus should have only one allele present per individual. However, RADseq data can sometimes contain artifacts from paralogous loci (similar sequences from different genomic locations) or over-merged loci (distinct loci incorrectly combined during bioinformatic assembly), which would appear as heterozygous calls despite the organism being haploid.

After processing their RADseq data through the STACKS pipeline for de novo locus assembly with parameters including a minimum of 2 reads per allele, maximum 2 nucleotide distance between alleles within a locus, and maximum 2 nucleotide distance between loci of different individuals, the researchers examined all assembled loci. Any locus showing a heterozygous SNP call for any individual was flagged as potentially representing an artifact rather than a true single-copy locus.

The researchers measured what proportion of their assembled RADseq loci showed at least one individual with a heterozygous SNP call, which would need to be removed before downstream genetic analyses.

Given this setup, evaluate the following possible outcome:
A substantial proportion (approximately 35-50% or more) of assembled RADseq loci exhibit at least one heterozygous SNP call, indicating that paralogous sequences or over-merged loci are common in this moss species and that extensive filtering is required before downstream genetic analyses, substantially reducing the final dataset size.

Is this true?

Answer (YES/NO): NO